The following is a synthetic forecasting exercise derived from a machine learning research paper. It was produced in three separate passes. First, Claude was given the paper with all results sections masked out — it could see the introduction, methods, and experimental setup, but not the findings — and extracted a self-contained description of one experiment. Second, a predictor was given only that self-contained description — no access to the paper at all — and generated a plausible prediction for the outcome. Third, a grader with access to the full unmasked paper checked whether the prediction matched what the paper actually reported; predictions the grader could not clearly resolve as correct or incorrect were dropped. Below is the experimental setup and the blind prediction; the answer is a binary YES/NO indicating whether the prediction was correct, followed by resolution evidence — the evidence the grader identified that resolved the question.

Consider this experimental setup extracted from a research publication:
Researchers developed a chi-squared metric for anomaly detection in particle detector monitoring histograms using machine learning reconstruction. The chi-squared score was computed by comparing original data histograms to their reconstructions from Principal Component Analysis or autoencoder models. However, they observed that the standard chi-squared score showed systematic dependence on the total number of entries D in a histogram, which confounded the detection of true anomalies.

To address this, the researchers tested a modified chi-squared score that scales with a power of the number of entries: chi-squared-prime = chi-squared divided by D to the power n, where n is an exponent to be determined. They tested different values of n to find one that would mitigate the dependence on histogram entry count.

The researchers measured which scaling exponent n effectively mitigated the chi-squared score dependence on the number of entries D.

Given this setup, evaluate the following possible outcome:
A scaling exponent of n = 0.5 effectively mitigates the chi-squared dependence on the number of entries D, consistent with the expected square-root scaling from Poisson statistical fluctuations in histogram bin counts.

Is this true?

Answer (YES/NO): NO